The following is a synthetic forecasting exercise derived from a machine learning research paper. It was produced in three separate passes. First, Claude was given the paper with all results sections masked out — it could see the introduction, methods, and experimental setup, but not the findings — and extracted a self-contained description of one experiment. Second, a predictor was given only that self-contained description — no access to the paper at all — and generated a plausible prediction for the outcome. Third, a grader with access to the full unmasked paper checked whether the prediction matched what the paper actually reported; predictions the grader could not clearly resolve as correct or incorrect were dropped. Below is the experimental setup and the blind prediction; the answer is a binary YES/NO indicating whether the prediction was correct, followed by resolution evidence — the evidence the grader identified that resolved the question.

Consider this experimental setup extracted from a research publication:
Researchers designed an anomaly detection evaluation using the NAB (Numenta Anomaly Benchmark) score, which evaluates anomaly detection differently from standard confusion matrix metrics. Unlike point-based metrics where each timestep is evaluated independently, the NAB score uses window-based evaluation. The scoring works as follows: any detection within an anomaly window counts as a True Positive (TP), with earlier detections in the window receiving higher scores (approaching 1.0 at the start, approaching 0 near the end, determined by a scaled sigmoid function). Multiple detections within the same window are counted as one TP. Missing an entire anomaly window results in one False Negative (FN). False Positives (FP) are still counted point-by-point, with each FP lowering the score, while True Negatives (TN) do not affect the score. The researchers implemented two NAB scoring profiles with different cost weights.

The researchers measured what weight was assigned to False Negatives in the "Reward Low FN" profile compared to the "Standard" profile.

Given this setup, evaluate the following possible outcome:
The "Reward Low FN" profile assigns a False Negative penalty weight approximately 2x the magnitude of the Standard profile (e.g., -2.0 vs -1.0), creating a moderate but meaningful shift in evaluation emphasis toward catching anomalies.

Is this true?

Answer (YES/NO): YES